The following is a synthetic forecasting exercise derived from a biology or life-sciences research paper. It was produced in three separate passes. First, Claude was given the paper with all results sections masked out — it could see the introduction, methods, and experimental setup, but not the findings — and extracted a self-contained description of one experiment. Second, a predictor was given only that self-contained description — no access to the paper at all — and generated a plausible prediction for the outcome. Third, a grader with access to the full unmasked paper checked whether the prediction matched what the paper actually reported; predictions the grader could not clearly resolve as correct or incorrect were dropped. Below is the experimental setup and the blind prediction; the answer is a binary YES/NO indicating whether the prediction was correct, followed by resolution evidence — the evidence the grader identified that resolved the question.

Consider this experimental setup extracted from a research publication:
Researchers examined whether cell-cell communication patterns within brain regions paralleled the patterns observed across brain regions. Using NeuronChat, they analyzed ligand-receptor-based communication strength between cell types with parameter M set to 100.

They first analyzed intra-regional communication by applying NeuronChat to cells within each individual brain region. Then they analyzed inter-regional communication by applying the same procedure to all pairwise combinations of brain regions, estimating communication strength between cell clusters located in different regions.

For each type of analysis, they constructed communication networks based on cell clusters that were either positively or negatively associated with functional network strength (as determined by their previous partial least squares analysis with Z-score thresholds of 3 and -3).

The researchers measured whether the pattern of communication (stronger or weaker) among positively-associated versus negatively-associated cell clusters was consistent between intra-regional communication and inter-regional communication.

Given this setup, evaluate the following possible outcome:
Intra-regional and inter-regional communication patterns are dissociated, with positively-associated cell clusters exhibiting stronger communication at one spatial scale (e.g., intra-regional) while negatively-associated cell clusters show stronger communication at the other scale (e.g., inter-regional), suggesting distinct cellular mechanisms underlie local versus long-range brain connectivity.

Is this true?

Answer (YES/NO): NO